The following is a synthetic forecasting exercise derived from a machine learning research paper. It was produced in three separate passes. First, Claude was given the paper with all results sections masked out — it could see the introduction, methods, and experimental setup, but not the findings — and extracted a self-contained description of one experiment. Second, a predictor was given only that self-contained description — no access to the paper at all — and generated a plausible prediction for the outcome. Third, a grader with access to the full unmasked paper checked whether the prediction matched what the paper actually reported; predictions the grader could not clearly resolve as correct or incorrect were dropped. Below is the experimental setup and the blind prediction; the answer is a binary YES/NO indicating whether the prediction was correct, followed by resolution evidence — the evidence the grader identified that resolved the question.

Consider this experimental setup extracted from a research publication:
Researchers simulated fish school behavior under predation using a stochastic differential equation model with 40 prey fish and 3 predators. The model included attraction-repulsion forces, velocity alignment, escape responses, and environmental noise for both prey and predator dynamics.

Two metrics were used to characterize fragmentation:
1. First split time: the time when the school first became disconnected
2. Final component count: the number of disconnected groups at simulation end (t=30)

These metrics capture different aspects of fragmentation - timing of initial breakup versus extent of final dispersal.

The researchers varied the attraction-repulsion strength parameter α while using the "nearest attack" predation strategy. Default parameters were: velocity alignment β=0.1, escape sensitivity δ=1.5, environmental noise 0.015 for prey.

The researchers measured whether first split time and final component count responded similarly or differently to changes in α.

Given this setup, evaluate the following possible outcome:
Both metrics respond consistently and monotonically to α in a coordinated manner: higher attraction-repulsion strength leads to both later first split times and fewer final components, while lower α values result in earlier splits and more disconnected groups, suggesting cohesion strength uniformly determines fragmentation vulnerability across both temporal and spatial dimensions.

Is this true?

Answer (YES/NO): YES